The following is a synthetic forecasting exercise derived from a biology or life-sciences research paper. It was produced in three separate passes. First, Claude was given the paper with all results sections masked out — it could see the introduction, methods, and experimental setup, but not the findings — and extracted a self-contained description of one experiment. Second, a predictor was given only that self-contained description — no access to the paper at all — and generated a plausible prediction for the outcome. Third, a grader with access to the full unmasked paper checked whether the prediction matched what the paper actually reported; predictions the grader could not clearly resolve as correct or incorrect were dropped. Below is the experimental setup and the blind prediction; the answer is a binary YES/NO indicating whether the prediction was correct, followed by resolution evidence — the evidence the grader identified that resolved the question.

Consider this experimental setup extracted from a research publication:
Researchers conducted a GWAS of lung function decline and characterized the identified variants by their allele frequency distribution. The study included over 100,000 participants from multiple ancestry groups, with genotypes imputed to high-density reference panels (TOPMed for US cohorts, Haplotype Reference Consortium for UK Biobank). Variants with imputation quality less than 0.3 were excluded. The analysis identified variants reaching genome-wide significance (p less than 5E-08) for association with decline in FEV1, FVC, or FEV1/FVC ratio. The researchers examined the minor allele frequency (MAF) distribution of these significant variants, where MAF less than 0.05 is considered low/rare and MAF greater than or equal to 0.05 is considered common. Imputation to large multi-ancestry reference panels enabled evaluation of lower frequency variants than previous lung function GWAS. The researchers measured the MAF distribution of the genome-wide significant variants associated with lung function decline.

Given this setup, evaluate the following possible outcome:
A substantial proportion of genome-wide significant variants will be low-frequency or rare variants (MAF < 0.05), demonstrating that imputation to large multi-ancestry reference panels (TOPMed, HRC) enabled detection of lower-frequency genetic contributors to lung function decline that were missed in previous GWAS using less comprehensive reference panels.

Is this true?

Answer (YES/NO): YES